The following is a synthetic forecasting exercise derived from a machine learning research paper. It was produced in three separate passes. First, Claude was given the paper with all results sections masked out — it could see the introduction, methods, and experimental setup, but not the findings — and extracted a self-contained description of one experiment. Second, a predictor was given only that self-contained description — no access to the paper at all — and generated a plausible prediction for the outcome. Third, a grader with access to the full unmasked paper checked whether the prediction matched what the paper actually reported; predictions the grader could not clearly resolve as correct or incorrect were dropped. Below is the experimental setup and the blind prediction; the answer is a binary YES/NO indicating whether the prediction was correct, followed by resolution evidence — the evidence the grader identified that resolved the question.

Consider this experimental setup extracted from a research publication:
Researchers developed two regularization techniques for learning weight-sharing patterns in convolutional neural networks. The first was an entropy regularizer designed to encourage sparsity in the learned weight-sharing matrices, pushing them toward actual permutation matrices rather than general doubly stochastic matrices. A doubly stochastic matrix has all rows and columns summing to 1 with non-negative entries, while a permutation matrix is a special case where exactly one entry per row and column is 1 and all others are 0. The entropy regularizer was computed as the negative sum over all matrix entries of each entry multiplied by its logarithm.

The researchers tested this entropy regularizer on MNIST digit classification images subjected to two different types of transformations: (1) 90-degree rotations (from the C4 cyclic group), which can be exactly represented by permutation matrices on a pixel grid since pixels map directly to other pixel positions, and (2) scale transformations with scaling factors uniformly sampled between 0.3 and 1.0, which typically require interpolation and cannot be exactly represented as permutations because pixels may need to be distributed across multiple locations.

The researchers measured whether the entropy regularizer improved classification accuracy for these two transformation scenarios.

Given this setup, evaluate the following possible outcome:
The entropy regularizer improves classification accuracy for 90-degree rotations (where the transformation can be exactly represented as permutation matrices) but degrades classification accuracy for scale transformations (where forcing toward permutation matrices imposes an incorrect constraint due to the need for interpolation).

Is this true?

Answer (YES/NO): NO